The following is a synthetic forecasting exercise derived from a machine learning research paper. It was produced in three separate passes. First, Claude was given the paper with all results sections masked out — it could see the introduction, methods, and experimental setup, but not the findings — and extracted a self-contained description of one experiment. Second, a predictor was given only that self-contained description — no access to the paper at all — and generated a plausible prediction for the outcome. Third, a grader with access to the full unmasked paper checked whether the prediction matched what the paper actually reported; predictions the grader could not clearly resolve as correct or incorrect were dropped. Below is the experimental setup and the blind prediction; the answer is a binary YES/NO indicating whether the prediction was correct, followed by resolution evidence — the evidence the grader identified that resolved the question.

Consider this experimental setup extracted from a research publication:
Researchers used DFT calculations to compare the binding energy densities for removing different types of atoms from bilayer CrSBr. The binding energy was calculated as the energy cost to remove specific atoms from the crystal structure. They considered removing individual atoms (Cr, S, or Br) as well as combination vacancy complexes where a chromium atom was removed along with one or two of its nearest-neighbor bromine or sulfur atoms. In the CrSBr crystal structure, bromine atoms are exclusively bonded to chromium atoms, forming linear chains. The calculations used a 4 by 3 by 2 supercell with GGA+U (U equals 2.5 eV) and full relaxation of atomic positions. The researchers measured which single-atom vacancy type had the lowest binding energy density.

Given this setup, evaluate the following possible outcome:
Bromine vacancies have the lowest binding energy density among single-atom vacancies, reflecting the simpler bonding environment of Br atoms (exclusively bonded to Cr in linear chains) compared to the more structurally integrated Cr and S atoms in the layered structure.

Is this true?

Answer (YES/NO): YES